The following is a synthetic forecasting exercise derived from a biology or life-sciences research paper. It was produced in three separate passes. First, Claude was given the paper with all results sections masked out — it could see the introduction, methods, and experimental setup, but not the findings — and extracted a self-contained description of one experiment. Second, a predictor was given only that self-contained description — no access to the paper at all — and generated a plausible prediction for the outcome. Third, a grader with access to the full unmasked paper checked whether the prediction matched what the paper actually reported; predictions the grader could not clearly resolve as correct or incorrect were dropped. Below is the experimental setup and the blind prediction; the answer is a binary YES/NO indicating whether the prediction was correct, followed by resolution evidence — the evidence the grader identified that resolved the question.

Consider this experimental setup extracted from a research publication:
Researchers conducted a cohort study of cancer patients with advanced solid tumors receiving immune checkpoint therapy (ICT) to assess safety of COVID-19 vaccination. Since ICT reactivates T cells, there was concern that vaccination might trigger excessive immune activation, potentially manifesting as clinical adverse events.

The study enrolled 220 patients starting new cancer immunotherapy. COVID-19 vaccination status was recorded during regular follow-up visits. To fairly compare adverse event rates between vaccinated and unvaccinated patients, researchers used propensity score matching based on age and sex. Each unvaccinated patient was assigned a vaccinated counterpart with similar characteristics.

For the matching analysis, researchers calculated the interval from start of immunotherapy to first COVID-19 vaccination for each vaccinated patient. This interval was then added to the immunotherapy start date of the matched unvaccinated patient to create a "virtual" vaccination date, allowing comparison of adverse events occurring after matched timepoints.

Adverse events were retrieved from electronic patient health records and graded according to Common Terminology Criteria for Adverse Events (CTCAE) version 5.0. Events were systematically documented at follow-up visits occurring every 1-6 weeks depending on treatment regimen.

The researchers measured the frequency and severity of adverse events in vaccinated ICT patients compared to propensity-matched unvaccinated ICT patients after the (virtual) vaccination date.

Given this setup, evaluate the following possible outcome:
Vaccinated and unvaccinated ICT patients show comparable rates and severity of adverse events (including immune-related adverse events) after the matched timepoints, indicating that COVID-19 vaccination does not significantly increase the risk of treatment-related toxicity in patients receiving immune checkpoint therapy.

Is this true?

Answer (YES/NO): YES